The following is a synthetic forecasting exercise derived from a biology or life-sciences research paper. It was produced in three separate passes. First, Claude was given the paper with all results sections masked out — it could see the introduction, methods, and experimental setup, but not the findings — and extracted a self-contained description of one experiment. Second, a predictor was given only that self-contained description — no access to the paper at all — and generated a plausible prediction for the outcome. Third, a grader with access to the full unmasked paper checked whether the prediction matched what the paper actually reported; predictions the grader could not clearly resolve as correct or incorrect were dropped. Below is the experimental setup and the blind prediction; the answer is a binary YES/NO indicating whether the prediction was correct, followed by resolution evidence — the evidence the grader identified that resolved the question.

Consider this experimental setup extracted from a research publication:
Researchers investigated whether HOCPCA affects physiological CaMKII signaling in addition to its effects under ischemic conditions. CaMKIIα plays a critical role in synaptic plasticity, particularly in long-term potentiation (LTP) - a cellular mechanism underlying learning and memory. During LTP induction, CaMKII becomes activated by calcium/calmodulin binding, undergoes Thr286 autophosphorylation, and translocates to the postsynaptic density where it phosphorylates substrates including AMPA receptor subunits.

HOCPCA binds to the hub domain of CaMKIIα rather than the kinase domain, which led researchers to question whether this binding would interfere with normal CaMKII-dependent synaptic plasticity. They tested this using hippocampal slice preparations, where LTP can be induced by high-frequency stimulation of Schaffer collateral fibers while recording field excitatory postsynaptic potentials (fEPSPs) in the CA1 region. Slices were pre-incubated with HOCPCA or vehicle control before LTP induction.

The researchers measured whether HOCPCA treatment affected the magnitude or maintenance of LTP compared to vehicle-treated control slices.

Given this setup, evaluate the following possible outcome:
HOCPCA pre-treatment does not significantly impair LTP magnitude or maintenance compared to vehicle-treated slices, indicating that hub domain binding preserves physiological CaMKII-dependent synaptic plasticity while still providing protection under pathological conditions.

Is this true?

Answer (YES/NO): YES